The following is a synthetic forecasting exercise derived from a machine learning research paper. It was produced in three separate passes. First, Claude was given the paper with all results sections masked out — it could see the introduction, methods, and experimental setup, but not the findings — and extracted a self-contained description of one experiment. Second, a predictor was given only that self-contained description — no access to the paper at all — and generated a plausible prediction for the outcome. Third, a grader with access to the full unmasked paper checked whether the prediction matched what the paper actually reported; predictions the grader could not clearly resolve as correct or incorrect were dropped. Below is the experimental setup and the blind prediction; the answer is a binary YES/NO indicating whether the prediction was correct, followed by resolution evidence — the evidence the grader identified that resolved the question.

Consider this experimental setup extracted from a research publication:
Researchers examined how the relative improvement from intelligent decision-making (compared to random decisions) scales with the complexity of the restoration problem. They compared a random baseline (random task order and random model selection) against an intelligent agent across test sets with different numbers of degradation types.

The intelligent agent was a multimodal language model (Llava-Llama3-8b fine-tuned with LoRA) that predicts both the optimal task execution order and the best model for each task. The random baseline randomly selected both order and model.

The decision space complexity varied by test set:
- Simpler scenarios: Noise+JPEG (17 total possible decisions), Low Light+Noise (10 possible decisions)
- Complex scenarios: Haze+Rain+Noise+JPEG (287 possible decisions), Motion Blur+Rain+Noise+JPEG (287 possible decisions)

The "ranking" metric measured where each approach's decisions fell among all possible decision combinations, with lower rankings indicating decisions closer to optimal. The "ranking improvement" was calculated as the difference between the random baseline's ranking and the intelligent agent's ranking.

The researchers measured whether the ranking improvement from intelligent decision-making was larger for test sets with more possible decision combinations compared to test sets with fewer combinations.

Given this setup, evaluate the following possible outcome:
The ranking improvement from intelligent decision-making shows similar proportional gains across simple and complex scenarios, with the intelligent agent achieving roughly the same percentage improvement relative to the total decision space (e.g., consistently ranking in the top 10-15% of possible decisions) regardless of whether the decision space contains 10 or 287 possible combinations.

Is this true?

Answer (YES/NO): NO